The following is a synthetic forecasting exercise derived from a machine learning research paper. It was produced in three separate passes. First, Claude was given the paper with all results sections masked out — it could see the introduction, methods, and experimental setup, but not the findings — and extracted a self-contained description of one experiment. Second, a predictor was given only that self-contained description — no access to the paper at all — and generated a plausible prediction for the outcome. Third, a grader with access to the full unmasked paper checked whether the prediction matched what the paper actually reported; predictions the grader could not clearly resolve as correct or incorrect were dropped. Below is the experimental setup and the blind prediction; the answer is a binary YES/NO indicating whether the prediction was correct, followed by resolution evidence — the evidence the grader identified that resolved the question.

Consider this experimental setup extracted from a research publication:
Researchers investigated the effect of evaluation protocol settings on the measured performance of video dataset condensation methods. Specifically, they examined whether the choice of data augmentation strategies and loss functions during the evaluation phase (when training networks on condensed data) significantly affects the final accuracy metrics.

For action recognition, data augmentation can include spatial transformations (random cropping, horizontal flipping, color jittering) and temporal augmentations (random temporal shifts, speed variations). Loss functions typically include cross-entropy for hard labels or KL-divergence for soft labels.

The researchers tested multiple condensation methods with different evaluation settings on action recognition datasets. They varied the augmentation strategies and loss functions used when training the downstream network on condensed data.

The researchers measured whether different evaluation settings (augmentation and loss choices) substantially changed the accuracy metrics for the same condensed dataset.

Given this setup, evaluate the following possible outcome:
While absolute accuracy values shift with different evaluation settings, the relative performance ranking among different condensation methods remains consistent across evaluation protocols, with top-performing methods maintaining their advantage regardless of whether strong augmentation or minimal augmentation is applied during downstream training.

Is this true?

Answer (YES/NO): YES